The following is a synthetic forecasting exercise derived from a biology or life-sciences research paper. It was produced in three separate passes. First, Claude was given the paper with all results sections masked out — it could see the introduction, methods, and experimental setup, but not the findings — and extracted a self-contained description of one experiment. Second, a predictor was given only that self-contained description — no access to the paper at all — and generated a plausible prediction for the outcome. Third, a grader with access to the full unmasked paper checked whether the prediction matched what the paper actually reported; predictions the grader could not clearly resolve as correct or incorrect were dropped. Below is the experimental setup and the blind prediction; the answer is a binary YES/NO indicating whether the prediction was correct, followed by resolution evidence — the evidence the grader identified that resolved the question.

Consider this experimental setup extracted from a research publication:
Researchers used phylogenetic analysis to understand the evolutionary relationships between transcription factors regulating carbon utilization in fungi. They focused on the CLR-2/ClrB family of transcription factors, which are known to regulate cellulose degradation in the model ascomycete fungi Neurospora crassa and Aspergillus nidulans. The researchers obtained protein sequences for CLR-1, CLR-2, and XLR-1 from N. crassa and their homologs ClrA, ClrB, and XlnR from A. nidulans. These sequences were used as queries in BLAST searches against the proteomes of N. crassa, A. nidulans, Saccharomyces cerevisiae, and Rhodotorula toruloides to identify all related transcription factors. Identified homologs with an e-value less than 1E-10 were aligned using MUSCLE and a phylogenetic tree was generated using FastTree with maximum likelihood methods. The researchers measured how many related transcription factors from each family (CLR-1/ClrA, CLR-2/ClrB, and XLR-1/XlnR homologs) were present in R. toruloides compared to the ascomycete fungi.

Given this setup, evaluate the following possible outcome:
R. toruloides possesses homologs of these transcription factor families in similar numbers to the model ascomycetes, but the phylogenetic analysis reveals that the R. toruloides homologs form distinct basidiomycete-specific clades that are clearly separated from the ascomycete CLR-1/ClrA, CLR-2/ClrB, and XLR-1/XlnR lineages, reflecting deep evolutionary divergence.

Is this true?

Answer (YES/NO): NO